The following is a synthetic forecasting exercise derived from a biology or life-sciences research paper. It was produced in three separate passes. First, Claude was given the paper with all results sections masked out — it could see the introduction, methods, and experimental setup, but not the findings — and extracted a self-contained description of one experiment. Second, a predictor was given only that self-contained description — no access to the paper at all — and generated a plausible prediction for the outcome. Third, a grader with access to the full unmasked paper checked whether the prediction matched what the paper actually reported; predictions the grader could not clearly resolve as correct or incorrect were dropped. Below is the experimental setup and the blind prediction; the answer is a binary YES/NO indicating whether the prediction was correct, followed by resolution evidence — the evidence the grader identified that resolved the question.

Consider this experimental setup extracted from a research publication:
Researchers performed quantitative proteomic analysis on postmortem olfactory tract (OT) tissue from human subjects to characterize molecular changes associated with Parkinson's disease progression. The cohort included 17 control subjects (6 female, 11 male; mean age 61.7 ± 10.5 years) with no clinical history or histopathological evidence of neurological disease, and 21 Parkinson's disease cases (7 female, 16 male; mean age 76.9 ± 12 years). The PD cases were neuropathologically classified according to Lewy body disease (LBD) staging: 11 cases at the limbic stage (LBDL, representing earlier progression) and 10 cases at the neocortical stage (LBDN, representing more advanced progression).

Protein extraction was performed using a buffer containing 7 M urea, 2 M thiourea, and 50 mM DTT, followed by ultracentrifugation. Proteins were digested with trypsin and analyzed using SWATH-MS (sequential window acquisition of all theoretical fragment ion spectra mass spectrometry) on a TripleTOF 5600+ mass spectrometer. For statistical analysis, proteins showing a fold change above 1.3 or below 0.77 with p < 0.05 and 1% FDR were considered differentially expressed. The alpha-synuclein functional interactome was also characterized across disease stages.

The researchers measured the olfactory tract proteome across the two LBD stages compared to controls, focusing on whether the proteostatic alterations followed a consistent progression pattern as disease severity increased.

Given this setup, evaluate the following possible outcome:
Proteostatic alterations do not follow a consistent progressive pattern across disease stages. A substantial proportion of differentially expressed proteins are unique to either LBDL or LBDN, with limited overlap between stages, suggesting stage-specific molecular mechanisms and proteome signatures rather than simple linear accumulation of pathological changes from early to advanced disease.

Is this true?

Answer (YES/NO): YES